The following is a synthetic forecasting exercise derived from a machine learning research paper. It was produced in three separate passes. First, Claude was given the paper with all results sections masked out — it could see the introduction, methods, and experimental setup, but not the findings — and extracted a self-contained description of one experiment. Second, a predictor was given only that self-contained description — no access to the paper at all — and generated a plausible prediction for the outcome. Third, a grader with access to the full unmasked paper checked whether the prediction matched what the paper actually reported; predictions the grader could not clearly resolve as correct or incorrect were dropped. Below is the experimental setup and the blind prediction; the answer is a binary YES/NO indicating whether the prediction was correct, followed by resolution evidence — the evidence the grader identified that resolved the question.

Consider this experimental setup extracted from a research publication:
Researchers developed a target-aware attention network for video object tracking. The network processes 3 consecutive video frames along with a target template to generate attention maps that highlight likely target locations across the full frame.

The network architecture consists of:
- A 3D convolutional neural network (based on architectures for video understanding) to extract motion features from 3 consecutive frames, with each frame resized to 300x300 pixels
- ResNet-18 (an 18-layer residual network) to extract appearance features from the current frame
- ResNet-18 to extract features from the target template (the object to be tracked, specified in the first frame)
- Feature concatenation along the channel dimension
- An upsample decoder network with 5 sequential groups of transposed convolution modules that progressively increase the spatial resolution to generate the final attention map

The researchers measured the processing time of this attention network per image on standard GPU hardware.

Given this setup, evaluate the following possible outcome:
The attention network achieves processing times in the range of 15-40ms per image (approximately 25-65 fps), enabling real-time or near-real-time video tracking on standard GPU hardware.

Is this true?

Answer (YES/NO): NO